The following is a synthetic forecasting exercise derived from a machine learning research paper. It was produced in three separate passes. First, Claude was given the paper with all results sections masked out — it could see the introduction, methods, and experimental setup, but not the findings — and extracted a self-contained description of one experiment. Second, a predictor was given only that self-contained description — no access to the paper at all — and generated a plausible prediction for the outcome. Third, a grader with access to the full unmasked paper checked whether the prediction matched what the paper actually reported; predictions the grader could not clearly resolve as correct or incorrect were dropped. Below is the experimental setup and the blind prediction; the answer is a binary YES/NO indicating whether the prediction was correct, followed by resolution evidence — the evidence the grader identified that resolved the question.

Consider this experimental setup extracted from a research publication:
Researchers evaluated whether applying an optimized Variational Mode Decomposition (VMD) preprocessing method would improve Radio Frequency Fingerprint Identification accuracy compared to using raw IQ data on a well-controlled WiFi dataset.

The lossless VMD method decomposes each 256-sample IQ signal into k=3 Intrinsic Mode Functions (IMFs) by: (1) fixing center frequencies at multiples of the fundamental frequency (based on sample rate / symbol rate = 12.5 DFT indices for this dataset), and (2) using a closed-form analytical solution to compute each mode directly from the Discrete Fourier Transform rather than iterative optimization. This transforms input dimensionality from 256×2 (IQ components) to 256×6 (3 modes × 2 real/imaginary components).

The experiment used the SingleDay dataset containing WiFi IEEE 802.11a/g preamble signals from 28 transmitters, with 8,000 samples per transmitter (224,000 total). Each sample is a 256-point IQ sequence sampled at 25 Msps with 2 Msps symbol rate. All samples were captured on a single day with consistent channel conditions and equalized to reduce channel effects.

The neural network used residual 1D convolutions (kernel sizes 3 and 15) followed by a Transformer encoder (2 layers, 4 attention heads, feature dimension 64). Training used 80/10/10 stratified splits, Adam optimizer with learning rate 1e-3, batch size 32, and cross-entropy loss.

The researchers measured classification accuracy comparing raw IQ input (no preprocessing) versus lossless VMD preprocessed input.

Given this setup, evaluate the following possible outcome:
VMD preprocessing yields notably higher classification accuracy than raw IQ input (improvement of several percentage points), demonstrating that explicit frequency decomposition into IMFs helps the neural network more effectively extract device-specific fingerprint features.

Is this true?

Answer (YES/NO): NO